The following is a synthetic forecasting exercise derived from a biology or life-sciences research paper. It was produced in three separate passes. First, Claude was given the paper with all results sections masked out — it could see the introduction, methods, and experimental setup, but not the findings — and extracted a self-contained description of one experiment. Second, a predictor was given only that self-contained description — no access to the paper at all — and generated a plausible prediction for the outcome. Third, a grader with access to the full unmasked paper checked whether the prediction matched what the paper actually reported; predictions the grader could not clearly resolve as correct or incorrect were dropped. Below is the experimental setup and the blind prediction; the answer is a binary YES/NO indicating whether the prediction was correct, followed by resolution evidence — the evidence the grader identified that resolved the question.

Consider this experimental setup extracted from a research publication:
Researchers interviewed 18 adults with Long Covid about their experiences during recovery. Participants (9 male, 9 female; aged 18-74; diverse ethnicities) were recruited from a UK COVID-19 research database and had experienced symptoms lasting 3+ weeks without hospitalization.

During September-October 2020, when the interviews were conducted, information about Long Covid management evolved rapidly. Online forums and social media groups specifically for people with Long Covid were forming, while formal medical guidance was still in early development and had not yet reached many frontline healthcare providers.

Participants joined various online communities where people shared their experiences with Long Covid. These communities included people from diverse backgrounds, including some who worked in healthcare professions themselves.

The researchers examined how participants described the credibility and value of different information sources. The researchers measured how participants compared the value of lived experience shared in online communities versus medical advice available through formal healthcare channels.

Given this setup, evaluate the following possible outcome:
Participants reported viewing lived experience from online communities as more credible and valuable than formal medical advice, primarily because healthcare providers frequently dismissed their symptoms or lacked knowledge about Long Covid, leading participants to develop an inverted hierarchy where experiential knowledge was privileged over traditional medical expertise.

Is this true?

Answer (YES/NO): YES